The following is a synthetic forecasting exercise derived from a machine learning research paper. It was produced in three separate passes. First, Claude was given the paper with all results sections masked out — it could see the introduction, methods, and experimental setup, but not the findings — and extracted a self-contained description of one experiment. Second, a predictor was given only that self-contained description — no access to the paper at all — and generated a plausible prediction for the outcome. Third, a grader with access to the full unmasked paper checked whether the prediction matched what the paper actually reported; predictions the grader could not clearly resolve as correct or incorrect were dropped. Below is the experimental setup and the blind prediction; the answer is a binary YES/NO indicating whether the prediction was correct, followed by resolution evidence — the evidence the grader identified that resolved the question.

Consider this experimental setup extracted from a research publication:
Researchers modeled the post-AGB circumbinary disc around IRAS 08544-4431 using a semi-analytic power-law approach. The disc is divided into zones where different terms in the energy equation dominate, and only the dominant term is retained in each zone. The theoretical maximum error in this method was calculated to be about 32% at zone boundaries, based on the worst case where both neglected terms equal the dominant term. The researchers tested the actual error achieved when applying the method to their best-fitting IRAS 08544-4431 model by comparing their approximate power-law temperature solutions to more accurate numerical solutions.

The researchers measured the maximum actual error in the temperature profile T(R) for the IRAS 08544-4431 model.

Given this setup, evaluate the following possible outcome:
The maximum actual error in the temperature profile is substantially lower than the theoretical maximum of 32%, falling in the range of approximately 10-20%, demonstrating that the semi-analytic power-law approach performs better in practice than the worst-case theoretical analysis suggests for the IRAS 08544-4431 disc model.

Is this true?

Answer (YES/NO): YES